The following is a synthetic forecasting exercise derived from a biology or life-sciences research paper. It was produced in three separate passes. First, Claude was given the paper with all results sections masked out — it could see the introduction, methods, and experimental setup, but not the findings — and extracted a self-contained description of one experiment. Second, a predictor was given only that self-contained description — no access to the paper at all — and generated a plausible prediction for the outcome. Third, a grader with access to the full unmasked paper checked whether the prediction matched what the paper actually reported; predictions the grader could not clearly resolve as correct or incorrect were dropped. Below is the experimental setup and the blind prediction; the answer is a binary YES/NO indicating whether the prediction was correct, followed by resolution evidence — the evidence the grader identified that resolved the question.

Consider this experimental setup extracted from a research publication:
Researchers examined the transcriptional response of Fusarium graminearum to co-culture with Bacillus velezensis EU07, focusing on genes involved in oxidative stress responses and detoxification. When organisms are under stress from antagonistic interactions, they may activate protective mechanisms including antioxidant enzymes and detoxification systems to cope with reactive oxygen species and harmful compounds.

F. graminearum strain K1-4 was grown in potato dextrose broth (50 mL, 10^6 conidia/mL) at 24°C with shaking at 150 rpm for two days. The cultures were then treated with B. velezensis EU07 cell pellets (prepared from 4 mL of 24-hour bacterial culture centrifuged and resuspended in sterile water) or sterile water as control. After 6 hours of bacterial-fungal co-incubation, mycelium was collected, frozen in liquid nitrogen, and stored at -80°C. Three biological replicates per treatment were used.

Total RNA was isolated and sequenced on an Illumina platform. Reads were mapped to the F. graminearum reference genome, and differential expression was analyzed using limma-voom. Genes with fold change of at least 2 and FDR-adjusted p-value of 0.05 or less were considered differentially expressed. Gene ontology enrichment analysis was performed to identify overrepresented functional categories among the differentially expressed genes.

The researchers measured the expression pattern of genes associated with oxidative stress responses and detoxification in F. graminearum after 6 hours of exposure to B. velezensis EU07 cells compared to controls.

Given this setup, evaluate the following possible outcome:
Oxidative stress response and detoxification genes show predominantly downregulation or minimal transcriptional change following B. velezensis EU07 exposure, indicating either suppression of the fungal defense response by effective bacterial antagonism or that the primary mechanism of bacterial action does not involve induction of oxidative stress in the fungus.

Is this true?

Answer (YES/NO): NO